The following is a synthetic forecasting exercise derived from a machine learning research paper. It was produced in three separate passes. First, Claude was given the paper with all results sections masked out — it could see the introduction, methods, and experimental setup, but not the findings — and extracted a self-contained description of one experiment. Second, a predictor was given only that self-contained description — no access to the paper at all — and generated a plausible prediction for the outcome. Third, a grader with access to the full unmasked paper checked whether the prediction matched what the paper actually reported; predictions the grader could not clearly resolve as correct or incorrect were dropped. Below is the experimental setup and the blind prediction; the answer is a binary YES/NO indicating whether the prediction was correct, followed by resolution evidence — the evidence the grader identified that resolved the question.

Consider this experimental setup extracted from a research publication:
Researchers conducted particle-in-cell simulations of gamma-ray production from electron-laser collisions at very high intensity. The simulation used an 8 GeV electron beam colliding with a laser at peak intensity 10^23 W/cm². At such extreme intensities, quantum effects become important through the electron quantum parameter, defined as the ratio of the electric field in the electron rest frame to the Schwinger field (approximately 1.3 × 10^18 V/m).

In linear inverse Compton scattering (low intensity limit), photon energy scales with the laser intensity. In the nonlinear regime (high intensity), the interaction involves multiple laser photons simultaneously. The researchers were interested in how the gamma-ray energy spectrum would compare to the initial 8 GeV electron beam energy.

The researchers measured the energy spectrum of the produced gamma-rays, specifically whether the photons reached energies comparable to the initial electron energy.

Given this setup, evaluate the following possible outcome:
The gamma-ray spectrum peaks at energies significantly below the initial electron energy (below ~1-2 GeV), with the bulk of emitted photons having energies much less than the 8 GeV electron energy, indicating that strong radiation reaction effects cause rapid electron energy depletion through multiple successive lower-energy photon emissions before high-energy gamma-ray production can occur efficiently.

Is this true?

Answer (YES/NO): YES